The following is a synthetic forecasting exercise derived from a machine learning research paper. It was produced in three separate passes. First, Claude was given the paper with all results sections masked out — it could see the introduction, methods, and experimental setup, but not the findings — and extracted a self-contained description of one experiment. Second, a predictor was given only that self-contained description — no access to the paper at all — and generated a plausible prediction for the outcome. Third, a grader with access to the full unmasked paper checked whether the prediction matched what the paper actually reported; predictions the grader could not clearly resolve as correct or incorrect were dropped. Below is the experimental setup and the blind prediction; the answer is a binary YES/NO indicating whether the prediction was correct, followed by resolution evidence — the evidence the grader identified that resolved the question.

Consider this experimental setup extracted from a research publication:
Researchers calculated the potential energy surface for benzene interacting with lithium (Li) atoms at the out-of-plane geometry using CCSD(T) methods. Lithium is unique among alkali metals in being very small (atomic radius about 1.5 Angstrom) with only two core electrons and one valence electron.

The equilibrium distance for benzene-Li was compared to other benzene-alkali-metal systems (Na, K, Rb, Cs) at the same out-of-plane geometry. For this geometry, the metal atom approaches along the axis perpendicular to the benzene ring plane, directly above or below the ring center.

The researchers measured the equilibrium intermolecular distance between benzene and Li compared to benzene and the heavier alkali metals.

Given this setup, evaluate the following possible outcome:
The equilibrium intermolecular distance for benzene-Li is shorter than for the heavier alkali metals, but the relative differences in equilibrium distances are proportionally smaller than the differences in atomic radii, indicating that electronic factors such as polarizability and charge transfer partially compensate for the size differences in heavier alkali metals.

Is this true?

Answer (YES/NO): NO